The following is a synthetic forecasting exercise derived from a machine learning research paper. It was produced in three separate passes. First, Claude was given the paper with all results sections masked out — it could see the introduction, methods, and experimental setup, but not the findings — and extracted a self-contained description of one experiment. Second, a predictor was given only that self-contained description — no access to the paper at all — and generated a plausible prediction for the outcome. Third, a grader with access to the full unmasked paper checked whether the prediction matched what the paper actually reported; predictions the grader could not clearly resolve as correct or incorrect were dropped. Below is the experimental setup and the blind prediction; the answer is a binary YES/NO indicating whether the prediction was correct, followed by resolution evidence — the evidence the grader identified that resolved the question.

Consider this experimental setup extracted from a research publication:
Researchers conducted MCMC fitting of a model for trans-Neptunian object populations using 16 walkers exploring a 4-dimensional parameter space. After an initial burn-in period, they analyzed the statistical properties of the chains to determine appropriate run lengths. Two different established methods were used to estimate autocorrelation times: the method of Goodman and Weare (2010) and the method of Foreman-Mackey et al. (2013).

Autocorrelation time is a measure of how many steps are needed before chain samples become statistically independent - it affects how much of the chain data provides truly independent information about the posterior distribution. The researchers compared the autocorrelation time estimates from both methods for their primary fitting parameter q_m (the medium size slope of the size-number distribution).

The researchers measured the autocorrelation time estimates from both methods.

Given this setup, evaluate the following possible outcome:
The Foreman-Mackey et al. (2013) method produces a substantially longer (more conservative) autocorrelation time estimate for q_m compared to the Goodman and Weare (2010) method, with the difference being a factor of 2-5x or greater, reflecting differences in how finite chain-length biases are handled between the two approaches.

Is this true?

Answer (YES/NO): NO